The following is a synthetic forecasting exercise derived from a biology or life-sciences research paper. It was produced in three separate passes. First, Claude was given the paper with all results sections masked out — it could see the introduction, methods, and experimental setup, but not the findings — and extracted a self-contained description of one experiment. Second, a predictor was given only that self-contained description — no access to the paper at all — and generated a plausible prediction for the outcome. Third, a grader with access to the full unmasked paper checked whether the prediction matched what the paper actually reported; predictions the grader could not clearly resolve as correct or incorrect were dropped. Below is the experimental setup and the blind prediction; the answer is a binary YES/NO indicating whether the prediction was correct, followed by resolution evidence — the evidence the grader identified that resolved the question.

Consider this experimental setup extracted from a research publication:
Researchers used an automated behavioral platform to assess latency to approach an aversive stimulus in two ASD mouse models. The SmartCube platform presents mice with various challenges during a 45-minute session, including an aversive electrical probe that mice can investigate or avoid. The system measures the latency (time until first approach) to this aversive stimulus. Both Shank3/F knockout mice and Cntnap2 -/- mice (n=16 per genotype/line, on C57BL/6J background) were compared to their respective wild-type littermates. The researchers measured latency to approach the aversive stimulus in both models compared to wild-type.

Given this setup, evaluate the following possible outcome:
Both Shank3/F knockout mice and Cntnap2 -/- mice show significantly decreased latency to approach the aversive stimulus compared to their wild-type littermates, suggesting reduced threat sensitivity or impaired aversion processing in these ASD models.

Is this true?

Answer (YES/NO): NO